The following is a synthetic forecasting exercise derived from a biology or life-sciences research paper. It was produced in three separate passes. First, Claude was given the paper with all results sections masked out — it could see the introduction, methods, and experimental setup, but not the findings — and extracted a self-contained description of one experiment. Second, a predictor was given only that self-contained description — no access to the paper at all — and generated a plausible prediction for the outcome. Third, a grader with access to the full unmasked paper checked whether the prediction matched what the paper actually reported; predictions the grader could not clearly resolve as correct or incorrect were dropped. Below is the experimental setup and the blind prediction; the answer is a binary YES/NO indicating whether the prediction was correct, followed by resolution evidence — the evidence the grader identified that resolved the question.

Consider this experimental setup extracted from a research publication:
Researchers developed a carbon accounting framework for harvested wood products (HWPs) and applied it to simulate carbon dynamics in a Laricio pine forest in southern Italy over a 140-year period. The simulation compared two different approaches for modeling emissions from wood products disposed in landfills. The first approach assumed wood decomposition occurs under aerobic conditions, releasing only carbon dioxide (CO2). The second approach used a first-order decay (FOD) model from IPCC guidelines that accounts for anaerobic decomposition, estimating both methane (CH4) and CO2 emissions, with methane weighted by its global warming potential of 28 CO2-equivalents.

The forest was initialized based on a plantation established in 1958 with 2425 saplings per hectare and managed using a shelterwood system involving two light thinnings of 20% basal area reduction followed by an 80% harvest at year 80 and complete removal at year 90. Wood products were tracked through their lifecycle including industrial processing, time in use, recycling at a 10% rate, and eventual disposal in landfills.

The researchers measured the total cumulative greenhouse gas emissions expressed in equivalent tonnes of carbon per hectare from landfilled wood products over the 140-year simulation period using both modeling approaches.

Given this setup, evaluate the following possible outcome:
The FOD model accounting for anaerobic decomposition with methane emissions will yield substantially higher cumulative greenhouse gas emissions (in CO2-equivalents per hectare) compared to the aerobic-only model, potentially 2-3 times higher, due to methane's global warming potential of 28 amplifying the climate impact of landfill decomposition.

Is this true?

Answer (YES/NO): NO